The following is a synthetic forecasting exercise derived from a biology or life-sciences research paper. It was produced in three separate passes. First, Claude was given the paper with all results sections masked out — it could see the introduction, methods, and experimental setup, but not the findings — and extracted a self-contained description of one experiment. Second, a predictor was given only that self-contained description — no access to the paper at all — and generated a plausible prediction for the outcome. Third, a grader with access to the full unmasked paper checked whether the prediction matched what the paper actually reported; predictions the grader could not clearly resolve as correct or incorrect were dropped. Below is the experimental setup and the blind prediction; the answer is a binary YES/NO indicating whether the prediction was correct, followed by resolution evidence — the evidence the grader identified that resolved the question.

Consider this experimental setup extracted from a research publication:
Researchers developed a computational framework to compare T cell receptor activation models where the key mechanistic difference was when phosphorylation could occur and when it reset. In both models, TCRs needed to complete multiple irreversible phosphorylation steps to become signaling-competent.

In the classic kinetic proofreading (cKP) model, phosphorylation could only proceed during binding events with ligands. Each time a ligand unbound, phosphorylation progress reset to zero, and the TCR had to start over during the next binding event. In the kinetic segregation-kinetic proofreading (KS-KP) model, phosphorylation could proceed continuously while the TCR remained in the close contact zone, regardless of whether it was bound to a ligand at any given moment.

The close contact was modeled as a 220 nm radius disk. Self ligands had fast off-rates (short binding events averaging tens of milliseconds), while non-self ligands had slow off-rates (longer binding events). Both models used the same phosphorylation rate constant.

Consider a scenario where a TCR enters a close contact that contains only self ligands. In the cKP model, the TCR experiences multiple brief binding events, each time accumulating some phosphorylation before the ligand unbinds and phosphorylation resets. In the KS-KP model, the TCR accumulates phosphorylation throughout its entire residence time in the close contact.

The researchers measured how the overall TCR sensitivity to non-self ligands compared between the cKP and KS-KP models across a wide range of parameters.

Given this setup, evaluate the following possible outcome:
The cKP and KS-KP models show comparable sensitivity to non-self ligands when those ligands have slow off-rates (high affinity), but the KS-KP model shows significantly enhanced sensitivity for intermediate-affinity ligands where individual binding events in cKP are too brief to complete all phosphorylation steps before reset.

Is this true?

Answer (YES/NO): NO